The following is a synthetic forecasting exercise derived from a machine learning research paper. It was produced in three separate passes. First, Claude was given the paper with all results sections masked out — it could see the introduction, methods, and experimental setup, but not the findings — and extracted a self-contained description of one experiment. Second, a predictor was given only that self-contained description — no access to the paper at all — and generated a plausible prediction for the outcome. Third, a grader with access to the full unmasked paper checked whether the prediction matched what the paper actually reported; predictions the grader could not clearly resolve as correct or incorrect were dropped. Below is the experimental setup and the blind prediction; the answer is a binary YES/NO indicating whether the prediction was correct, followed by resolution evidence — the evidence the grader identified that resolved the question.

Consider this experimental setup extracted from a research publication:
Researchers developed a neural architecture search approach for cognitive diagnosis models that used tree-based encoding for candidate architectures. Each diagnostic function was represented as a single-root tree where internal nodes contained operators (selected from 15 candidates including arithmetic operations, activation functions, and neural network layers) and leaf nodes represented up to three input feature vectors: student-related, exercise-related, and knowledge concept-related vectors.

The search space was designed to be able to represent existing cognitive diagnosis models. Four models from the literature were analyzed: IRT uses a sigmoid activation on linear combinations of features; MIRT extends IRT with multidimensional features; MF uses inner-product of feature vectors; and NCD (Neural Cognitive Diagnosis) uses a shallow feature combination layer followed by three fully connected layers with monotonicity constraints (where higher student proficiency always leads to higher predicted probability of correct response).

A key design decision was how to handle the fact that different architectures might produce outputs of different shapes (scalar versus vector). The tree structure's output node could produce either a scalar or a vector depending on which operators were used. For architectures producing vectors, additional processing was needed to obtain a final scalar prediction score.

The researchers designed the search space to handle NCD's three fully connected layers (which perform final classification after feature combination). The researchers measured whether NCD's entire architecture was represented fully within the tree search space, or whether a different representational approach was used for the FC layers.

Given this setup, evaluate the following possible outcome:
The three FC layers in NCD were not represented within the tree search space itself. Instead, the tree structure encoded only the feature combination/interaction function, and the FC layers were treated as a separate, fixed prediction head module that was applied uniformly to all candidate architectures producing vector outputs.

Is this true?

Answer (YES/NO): YES